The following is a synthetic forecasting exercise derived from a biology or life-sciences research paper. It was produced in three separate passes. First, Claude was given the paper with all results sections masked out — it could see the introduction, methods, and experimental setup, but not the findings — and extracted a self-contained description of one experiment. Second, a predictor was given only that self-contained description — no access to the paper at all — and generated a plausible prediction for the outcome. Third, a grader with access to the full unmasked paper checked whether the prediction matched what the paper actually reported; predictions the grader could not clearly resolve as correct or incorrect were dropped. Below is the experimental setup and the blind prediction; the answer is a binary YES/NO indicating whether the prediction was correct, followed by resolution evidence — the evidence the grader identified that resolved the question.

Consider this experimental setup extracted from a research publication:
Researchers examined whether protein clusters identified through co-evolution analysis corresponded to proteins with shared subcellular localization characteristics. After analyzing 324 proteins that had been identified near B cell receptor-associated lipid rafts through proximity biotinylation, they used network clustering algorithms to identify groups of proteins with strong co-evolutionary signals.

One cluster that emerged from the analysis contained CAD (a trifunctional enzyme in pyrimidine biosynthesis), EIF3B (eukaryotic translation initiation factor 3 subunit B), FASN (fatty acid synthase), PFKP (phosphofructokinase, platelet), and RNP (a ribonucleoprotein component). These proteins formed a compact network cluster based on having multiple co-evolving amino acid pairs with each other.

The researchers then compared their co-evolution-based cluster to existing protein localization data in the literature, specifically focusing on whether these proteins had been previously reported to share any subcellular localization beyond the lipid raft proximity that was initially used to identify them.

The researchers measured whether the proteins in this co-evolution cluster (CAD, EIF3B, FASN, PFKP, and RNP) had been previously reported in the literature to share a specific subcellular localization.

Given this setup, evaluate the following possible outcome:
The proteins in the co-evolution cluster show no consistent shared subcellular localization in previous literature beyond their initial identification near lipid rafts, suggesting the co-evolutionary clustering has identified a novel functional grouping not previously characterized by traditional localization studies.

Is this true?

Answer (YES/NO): NO